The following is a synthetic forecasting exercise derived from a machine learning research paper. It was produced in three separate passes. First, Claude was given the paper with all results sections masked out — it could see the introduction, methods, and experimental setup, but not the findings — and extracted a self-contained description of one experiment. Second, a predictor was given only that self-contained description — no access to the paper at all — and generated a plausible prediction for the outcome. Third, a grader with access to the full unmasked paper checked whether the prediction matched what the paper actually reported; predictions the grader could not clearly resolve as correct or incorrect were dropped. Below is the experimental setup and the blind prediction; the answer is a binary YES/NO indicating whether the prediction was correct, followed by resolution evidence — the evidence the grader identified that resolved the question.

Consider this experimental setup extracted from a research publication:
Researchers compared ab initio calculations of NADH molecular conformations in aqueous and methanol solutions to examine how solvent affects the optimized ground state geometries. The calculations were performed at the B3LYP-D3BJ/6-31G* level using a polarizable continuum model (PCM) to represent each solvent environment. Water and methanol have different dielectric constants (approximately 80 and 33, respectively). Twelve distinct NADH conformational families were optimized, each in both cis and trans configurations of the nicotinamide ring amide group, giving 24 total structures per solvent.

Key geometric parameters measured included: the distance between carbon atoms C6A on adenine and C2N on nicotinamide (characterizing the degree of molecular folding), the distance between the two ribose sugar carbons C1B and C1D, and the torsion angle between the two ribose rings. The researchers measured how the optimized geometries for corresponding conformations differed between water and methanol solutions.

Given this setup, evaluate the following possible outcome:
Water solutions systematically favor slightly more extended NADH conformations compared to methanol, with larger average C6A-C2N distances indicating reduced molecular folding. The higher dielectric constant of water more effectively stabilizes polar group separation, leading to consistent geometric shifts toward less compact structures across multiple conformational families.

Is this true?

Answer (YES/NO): NO